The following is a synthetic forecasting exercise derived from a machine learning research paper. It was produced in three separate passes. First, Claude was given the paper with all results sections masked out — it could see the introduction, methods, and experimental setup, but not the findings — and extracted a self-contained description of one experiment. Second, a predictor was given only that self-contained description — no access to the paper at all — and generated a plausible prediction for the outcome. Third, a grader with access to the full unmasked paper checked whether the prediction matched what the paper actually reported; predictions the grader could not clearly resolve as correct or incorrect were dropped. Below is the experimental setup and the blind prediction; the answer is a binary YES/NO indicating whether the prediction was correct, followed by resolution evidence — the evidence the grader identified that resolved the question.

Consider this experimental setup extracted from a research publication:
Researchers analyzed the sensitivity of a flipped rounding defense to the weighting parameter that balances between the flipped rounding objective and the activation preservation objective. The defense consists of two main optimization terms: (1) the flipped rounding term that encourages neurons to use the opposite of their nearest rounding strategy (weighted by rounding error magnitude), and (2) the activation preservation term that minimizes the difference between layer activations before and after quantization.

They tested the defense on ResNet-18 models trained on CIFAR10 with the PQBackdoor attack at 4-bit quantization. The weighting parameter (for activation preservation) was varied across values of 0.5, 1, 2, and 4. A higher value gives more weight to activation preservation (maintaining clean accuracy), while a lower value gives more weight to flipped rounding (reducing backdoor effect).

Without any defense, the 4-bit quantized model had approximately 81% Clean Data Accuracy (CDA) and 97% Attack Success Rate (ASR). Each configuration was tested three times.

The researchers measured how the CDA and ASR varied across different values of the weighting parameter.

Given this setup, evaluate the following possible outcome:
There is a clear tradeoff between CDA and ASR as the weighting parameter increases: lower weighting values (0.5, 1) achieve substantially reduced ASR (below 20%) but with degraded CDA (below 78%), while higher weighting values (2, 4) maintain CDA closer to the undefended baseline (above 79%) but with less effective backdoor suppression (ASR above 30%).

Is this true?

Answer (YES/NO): NO